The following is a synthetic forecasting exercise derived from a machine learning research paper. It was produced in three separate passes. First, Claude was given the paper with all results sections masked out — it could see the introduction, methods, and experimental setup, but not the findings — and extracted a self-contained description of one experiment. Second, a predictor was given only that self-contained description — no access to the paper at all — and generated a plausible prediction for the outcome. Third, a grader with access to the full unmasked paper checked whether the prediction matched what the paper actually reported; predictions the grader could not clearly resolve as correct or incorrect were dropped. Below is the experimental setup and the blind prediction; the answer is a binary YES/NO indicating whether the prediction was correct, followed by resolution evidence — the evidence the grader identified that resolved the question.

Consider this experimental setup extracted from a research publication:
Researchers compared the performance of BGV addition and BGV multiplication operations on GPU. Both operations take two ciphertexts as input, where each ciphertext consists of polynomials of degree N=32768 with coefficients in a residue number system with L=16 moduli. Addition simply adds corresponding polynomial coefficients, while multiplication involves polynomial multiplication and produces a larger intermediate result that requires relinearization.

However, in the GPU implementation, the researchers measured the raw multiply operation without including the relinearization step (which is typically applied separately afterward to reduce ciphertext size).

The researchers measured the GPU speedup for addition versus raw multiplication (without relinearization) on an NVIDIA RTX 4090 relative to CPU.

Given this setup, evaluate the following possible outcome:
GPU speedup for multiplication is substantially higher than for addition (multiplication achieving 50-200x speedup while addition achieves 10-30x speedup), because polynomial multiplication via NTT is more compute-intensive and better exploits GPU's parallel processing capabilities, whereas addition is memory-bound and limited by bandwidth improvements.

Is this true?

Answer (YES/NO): NO